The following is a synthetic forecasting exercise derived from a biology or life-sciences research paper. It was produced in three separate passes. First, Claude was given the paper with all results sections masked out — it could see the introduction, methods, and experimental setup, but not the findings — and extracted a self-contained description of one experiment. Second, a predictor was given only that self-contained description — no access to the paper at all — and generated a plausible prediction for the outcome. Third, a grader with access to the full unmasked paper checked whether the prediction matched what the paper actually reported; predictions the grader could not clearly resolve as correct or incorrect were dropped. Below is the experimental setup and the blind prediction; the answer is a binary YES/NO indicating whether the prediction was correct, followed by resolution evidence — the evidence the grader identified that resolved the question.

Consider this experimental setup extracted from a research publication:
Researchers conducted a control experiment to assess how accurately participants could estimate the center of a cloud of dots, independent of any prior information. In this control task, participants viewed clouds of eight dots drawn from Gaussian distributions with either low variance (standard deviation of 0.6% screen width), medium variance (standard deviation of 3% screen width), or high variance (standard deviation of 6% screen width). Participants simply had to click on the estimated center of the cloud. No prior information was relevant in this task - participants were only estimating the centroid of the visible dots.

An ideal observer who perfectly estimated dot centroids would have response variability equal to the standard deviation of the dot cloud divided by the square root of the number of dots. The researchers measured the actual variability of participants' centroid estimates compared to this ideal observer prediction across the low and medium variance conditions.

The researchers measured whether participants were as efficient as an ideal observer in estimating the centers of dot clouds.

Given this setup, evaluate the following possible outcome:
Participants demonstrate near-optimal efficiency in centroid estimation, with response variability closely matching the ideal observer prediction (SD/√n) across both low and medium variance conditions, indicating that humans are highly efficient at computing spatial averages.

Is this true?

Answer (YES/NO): NO